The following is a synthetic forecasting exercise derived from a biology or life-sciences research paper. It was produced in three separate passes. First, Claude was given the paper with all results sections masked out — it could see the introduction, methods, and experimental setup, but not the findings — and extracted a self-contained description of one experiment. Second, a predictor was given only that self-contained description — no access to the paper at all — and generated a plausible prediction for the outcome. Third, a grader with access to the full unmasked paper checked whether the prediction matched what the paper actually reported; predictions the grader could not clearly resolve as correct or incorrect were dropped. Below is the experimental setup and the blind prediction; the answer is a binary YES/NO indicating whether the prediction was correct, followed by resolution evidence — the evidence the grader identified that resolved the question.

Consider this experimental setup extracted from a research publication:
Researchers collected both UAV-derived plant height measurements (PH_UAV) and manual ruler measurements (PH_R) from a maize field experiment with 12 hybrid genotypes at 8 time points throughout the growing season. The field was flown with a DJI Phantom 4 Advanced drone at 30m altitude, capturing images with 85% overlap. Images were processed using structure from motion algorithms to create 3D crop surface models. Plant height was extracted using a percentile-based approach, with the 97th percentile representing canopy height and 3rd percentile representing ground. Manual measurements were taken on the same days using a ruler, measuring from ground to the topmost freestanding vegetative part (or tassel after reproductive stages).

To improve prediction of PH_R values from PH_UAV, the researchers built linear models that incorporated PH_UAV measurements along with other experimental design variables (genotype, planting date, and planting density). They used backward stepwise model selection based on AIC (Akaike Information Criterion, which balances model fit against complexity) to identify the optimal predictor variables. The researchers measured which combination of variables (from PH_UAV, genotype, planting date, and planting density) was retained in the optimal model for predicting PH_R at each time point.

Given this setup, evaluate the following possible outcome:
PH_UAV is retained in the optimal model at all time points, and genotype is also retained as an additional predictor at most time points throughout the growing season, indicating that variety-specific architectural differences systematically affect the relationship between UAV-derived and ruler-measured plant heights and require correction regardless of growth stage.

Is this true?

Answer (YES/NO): YES